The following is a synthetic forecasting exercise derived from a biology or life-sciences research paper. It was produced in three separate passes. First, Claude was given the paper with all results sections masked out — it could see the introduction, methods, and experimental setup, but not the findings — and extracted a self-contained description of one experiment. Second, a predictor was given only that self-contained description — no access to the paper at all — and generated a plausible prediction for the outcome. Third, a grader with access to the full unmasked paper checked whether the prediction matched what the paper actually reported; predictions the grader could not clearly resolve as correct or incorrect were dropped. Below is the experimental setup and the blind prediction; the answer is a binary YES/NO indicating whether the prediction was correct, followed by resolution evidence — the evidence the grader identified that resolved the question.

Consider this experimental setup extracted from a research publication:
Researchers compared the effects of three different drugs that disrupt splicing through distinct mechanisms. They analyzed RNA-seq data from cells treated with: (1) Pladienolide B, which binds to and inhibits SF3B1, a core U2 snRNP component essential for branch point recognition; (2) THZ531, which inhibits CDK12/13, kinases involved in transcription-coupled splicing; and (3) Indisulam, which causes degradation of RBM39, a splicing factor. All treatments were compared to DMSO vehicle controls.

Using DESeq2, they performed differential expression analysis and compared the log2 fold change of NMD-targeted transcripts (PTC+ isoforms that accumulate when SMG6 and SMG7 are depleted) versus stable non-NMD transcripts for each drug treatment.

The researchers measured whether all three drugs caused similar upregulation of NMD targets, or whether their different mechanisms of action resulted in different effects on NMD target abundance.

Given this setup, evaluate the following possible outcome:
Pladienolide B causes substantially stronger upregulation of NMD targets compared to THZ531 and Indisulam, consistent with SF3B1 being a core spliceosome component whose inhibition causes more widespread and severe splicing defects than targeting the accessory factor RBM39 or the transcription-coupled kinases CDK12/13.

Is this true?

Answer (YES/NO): YES